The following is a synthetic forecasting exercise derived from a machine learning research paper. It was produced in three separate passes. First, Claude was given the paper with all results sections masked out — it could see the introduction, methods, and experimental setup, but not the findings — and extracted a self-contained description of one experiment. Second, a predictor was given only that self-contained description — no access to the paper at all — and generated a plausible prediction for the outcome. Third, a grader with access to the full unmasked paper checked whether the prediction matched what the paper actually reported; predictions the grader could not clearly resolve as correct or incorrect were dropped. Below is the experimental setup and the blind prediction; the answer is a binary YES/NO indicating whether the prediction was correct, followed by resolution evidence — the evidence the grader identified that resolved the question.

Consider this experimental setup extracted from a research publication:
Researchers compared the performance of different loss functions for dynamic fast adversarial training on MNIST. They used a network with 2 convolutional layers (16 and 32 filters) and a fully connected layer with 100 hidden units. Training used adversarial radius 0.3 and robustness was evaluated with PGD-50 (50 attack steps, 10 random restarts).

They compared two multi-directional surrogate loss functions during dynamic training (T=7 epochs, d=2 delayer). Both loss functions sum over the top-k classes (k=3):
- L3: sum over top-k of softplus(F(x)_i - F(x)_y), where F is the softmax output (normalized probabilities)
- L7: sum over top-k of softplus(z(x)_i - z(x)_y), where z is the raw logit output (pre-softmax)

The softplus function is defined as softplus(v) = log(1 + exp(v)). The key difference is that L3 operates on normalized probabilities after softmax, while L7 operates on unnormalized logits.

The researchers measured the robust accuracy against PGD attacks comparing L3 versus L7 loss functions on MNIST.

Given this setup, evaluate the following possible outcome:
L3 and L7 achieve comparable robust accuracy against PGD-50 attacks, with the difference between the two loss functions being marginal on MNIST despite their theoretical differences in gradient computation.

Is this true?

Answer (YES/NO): NO